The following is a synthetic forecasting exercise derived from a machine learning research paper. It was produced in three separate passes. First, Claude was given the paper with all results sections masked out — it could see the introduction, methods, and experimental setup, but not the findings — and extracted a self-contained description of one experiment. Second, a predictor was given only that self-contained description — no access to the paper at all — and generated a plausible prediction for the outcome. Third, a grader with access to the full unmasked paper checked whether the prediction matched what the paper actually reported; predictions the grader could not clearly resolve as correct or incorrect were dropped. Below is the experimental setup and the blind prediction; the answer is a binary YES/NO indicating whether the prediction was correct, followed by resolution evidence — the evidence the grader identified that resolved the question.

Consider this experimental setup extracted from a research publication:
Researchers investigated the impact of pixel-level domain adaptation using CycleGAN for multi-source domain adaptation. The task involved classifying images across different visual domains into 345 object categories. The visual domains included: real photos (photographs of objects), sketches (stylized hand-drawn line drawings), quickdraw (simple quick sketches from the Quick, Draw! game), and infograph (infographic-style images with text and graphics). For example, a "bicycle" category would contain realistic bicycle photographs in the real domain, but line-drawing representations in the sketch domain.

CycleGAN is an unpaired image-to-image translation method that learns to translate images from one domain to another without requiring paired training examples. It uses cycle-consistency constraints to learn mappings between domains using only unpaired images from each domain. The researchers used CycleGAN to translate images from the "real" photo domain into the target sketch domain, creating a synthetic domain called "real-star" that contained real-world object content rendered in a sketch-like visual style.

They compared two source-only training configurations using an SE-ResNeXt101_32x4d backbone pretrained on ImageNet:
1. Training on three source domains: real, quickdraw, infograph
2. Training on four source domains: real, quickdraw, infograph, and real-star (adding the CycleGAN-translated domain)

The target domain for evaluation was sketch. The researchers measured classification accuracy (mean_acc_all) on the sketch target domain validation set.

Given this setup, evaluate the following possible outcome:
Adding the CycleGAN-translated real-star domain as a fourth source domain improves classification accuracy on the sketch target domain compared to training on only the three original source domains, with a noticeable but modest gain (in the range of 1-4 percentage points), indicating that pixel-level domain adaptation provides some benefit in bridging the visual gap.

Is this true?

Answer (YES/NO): YES